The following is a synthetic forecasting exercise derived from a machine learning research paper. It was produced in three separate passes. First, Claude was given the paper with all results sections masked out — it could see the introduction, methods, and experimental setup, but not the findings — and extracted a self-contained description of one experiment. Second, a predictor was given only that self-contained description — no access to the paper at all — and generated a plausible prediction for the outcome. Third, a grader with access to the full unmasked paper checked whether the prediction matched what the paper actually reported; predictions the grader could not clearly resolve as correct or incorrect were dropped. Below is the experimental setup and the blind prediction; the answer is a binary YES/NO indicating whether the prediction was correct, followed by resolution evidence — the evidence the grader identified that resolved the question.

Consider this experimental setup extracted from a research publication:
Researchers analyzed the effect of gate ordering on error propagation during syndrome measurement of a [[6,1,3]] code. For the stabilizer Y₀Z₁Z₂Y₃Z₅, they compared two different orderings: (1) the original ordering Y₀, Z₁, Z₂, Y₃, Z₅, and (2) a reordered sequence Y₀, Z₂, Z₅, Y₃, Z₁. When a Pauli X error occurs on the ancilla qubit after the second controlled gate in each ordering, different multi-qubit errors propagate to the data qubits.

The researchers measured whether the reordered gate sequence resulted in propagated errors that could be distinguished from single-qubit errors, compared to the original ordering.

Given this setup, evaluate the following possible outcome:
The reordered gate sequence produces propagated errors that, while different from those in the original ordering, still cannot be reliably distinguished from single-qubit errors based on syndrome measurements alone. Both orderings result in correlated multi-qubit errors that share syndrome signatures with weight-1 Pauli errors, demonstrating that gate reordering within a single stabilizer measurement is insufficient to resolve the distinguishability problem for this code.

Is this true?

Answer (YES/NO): NO